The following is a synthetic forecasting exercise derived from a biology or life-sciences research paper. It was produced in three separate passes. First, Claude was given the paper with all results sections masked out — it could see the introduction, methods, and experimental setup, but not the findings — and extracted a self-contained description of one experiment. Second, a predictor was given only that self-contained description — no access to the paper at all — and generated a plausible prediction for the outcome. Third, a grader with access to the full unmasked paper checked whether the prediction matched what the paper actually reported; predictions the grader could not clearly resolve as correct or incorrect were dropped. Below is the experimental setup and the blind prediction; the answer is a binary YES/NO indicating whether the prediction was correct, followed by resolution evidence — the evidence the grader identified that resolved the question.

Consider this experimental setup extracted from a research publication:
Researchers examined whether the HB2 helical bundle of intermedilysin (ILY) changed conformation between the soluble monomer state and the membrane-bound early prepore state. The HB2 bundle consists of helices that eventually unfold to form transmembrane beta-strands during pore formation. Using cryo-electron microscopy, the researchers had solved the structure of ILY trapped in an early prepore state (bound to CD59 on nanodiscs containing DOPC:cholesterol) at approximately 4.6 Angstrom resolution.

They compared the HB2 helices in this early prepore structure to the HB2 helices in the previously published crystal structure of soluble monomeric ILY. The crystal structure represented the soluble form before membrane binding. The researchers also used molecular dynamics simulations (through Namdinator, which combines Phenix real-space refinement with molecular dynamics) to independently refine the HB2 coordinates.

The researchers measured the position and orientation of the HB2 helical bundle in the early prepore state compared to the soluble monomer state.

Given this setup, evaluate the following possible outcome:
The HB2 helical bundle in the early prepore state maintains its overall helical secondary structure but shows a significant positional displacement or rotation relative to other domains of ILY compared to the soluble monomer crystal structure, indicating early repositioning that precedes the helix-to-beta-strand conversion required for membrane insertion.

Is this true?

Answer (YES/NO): YES